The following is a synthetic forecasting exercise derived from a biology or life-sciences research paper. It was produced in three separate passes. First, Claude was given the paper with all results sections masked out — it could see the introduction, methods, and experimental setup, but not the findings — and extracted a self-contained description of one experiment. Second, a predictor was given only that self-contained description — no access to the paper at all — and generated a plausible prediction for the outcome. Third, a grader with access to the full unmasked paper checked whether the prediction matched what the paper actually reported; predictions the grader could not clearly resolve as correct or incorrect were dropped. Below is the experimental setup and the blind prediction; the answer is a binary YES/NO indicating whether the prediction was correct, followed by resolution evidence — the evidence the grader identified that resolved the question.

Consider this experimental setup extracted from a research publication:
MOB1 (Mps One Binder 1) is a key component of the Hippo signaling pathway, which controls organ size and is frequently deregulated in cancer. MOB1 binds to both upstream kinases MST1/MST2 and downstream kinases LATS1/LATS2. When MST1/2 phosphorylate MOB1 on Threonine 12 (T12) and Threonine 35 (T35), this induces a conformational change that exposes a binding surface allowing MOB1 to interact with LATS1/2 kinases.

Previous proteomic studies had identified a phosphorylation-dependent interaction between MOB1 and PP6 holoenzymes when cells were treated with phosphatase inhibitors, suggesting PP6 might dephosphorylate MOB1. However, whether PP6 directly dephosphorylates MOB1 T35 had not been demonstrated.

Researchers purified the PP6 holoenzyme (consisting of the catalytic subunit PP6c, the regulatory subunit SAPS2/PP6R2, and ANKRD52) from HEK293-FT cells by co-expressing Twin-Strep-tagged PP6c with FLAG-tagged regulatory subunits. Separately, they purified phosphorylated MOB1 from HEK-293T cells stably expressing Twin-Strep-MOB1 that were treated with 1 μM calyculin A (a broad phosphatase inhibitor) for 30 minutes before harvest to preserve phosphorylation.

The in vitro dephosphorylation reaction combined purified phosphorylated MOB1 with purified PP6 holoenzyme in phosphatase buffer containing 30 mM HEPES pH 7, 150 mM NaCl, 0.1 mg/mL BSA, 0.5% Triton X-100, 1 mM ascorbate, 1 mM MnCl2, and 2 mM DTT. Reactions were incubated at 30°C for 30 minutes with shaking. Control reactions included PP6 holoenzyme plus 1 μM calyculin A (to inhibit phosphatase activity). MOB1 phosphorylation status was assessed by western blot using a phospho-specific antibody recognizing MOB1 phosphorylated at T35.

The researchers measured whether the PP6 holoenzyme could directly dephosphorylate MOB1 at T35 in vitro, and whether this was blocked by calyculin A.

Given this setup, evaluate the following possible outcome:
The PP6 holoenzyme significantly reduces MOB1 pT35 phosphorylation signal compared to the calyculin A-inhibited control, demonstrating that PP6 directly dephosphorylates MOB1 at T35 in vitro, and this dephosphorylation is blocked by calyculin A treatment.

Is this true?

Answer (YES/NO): YES